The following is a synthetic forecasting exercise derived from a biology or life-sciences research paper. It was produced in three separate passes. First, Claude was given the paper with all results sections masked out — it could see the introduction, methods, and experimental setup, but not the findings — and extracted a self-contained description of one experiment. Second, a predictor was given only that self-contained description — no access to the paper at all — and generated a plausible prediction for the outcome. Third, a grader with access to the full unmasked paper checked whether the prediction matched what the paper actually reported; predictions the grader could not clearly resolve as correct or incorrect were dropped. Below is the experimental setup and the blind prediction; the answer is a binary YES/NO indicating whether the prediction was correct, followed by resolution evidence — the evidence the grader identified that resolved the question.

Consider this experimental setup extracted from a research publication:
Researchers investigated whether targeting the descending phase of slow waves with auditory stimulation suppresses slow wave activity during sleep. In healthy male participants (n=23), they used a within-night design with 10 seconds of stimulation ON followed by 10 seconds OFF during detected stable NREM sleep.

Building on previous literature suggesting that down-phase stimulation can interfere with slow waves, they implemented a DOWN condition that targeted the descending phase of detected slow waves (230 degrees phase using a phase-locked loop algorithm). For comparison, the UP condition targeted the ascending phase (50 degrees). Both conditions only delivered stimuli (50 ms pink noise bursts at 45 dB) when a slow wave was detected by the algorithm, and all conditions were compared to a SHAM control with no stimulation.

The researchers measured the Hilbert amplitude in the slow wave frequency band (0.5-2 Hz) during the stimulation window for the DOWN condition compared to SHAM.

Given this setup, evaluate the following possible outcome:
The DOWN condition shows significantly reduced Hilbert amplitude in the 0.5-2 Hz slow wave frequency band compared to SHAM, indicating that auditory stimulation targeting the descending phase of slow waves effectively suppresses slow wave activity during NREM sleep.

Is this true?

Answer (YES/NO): NO